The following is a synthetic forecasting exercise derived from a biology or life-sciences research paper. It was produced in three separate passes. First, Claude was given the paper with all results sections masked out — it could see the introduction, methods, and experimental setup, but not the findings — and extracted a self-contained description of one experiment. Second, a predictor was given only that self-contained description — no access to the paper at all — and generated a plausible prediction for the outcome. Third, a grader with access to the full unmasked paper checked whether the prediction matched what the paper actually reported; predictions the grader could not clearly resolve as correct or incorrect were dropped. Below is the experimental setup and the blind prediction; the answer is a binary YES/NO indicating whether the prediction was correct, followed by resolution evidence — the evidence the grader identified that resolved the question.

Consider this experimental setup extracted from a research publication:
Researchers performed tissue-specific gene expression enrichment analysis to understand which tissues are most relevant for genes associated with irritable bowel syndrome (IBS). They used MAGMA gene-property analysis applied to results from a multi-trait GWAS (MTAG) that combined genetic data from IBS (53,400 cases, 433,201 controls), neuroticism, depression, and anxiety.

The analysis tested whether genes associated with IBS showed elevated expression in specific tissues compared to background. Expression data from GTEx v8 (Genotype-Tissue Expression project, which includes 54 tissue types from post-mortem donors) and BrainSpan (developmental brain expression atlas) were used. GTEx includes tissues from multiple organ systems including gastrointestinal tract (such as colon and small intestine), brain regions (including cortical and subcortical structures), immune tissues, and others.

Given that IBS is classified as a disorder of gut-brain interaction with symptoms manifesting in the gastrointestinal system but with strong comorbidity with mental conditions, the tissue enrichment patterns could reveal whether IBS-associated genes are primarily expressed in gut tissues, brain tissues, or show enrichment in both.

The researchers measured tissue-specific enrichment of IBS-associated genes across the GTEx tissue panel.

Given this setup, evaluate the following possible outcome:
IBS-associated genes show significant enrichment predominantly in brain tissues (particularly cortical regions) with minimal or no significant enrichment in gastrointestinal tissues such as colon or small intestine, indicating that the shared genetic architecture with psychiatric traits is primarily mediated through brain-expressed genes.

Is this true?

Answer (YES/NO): NO